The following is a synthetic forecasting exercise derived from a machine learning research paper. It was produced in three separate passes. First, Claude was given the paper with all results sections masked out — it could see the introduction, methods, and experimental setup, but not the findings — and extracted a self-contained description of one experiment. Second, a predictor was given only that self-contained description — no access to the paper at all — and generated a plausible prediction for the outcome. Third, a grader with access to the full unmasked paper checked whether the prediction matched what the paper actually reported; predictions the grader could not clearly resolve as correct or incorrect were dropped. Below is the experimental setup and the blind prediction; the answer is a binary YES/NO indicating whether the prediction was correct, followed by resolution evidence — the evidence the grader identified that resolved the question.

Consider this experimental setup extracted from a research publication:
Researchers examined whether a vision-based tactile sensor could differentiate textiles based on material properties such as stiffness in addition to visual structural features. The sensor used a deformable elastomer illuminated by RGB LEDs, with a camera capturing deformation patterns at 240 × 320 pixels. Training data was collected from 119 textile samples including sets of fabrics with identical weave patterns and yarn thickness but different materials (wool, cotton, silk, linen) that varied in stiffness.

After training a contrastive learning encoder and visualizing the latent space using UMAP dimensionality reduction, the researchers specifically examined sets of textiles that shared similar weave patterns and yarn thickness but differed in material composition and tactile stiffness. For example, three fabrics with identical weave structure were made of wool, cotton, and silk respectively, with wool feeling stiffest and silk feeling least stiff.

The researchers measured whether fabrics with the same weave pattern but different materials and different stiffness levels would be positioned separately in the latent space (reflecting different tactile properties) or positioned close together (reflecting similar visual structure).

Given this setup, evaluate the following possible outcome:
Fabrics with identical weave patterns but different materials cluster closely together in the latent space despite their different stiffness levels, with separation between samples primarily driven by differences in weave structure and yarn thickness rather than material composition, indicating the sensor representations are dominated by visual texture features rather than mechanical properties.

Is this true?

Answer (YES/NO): YES